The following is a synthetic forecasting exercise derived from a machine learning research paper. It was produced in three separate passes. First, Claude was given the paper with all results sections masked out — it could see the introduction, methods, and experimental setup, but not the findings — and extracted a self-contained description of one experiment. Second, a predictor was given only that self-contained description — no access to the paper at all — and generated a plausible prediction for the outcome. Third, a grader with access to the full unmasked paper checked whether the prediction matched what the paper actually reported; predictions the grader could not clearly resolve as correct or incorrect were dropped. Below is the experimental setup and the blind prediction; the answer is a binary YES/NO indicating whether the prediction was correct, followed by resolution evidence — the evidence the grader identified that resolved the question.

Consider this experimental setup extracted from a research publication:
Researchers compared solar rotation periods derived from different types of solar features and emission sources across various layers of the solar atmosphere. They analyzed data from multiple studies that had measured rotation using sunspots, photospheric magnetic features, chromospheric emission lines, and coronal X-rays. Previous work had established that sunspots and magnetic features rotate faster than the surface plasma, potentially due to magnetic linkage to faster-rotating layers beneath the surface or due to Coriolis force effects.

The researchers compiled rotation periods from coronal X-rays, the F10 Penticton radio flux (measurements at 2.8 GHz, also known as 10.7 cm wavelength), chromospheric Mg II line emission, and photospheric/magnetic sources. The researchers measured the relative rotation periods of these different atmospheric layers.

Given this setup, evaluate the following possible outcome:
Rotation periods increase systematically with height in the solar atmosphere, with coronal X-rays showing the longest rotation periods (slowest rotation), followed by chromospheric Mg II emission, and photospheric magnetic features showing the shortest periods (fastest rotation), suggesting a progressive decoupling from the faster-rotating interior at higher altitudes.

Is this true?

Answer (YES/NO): YES